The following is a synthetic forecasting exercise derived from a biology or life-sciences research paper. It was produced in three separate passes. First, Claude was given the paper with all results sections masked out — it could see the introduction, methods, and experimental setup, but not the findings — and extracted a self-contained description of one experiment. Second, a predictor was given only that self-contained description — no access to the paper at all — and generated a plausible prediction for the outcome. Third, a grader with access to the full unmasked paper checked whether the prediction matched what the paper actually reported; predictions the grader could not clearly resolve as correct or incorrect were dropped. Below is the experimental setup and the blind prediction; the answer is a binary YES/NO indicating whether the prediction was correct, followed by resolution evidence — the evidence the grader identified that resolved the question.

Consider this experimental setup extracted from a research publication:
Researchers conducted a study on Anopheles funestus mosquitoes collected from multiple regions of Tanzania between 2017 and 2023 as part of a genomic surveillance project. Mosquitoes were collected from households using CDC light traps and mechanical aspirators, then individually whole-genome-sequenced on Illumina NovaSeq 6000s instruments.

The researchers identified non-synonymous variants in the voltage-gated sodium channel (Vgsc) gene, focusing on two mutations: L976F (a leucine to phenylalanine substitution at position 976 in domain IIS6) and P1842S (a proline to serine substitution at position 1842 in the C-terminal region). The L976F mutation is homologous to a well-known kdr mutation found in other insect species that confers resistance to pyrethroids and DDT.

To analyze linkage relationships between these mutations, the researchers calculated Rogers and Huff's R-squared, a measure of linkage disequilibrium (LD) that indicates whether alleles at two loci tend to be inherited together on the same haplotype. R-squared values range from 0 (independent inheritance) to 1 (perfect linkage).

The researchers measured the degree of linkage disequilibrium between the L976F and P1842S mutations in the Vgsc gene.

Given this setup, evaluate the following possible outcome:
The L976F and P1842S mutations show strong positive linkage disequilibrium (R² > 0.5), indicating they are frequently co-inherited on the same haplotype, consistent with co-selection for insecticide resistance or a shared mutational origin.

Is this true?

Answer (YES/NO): YES